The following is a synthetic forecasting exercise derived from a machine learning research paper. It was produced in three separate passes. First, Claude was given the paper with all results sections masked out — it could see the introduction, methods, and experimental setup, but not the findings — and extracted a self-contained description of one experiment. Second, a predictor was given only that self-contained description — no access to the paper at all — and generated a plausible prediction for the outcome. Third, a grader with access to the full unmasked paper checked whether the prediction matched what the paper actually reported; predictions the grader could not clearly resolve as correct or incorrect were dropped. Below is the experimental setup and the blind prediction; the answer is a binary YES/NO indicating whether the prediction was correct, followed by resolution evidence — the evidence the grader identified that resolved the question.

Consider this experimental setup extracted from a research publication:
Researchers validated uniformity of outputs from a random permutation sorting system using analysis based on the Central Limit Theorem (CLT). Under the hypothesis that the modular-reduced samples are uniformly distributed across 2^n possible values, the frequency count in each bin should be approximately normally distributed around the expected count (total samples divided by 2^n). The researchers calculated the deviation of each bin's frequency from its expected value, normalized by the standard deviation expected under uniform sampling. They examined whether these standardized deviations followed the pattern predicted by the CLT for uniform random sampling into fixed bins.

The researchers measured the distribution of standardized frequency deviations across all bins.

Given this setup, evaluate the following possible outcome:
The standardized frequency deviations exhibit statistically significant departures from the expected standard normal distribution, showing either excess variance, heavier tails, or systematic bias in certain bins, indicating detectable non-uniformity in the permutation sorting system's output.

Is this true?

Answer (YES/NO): NO